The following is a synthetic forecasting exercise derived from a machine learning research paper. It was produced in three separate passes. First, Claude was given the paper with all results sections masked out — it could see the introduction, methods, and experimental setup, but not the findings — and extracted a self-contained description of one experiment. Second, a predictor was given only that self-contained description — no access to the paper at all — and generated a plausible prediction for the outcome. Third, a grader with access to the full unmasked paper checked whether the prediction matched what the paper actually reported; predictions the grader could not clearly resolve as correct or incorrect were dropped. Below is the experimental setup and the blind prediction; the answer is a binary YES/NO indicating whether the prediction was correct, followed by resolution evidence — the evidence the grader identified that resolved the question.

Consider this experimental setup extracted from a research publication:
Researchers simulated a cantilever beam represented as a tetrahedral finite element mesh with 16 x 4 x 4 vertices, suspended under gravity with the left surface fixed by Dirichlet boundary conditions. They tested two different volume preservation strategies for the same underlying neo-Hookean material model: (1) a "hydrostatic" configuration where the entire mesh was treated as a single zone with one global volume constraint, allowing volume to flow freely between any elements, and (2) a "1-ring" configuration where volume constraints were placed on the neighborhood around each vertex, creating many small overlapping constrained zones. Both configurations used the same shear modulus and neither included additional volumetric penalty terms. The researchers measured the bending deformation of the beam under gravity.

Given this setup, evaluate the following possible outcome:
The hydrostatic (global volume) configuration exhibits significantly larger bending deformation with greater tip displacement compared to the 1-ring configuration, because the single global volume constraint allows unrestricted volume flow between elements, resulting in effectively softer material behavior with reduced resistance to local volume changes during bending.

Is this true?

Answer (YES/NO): YES